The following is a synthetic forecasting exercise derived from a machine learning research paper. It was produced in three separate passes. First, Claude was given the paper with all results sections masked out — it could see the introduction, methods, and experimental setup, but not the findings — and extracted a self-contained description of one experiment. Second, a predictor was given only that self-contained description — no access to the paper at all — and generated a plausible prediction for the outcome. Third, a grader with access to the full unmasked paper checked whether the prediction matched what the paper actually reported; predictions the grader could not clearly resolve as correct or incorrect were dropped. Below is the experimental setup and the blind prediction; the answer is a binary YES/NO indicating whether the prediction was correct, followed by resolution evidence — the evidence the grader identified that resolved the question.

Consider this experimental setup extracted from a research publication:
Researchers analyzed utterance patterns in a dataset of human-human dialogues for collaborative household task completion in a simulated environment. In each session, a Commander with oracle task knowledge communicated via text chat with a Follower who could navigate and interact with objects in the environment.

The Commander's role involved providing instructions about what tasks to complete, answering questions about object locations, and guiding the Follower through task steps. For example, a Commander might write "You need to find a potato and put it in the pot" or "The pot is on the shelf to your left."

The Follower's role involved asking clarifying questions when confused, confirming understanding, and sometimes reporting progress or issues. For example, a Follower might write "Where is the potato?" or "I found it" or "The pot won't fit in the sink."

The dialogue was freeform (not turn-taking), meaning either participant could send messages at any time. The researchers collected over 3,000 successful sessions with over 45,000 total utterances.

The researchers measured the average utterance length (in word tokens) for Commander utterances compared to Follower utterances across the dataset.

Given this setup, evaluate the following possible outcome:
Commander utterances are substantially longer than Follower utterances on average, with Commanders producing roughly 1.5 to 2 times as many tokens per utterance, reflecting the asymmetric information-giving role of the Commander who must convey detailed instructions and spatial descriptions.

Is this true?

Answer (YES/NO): YES